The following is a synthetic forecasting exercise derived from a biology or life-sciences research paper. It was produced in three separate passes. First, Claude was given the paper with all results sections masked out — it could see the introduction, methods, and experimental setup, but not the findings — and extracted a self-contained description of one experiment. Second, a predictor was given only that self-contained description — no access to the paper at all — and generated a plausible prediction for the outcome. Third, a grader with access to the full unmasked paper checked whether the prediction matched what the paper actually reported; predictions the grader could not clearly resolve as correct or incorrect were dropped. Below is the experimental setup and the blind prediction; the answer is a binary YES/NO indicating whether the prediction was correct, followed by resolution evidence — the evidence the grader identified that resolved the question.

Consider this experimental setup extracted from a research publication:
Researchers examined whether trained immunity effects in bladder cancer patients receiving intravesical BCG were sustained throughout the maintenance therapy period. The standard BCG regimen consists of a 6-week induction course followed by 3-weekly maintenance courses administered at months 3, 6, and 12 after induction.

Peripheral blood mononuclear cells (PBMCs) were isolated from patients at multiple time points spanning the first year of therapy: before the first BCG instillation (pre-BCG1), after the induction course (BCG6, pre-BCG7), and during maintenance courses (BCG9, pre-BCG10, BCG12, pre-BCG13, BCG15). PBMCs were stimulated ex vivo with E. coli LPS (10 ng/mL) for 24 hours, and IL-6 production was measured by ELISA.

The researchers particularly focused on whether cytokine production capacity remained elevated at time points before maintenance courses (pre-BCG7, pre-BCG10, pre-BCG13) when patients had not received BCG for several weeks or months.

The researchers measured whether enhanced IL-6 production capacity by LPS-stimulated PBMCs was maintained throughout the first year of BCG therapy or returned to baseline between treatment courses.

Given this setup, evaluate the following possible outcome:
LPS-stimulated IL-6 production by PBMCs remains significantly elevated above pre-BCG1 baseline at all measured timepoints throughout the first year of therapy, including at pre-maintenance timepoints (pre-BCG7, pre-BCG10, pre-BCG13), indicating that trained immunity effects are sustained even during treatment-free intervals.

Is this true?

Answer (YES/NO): NO